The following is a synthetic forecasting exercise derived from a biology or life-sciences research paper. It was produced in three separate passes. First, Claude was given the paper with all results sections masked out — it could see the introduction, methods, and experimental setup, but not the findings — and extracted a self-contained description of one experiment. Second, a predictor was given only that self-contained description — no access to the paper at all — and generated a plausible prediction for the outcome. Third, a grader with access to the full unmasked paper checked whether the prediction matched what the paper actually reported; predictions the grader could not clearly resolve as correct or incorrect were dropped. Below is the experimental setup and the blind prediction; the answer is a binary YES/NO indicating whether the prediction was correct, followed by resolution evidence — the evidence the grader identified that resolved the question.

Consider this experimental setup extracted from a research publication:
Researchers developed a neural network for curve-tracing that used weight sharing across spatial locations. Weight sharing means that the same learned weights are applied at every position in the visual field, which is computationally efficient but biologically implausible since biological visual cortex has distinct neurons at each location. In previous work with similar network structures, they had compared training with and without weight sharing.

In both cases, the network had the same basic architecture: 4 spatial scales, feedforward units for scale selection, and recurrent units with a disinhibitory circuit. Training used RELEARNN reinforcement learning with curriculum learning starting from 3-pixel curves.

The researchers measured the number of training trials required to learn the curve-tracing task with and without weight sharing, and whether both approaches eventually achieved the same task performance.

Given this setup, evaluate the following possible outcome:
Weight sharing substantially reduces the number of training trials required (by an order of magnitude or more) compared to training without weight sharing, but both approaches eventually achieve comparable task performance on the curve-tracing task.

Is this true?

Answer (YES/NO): NO